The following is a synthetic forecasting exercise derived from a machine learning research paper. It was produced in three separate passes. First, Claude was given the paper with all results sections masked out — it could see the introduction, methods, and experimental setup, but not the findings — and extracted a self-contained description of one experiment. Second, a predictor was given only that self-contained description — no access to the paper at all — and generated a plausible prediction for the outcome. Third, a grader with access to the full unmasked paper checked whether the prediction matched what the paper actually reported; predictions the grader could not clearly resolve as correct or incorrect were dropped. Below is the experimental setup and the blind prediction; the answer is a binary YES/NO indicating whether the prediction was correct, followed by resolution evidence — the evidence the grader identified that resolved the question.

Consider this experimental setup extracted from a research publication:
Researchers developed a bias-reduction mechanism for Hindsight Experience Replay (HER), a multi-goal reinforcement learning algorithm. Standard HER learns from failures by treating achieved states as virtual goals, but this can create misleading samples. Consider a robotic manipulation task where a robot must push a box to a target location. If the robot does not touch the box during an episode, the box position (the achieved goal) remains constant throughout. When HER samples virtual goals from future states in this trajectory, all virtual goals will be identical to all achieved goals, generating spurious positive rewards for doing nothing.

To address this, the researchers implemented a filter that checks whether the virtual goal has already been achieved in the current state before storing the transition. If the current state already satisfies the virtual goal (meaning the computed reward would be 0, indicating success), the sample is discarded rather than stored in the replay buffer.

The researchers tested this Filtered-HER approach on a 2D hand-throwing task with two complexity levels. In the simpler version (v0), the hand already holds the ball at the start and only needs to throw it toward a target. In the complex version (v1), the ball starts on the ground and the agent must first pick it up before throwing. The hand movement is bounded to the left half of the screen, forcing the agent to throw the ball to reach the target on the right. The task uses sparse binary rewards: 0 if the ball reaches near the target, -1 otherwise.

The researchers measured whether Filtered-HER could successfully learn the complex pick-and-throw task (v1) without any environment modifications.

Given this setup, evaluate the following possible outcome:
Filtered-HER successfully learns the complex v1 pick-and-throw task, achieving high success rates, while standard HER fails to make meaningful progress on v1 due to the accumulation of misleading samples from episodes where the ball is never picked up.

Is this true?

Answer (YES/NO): NO